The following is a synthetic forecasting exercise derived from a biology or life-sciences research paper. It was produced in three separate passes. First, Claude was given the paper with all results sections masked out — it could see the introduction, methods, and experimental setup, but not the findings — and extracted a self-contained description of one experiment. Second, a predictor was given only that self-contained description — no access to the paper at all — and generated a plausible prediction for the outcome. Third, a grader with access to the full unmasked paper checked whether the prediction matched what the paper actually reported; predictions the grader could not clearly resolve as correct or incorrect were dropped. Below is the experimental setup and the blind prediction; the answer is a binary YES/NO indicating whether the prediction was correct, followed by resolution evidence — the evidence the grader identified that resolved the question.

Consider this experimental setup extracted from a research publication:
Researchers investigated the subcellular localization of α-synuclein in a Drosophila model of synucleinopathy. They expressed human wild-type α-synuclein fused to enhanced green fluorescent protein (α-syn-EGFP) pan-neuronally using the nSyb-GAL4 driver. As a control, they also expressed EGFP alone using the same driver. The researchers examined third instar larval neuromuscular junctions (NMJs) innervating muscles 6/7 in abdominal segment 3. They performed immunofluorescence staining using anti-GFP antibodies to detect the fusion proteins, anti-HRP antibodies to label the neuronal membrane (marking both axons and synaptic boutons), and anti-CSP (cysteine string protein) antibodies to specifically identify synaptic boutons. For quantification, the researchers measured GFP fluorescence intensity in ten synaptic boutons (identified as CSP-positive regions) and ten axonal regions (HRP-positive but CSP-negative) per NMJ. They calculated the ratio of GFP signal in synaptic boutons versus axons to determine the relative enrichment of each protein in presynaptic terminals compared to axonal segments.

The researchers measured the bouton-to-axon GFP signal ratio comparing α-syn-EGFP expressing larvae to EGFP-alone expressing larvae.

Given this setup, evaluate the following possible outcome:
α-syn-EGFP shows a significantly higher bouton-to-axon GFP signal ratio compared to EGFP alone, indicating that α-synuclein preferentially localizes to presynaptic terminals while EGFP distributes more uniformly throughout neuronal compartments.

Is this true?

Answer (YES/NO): YES